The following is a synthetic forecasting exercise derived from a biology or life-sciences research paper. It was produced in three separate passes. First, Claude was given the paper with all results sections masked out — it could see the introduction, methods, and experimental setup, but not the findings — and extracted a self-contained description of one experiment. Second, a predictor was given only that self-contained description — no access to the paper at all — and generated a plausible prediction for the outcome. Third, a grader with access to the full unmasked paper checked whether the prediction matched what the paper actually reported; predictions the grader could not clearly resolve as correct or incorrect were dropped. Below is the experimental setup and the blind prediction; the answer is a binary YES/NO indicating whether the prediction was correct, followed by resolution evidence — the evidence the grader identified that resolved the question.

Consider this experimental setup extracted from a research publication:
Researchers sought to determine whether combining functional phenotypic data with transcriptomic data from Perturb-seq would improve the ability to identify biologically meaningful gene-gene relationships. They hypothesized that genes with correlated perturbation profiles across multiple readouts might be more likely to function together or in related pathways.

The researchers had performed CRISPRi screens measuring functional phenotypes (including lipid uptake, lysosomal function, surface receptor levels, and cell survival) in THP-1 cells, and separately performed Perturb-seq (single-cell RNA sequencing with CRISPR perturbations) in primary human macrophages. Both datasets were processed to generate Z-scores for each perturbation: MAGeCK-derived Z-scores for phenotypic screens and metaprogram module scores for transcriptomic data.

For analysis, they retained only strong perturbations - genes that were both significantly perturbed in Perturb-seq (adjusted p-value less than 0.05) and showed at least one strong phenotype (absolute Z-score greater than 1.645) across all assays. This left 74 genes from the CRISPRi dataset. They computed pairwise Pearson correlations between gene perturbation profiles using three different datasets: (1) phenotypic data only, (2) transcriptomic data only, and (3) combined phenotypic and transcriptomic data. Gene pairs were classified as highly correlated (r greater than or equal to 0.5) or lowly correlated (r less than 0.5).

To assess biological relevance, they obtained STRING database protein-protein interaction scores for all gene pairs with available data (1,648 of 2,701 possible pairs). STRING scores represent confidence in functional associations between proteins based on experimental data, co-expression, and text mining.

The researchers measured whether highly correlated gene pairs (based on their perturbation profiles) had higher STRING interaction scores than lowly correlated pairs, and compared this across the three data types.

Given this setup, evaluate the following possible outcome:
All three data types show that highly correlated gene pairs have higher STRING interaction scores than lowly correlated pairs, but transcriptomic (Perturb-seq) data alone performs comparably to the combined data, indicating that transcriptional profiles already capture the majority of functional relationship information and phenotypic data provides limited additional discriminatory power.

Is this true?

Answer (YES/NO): NO